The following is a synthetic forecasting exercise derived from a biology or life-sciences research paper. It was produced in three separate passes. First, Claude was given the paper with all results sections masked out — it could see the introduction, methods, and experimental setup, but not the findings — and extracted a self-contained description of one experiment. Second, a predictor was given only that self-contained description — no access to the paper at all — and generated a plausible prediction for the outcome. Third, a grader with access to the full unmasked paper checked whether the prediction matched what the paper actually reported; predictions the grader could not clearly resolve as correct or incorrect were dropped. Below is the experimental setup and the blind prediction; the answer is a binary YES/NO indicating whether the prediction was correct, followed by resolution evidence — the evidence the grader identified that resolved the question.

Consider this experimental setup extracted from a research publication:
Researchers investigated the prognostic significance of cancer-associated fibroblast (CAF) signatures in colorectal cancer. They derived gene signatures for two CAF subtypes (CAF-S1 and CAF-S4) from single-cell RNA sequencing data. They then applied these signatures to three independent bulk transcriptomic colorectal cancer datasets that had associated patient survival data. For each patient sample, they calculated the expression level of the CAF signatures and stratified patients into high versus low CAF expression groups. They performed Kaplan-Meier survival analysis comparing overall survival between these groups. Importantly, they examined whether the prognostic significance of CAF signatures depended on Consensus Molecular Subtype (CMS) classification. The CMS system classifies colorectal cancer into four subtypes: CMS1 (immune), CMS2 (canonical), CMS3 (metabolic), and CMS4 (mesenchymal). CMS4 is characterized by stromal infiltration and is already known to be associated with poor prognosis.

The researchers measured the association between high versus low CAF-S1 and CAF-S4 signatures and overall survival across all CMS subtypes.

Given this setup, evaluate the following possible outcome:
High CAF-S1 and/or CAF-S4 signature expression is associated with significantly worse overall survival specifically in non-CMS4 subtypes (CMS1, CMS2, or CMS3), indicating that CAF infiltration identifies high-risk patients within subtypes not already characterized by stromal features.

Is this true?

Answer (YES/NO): NO